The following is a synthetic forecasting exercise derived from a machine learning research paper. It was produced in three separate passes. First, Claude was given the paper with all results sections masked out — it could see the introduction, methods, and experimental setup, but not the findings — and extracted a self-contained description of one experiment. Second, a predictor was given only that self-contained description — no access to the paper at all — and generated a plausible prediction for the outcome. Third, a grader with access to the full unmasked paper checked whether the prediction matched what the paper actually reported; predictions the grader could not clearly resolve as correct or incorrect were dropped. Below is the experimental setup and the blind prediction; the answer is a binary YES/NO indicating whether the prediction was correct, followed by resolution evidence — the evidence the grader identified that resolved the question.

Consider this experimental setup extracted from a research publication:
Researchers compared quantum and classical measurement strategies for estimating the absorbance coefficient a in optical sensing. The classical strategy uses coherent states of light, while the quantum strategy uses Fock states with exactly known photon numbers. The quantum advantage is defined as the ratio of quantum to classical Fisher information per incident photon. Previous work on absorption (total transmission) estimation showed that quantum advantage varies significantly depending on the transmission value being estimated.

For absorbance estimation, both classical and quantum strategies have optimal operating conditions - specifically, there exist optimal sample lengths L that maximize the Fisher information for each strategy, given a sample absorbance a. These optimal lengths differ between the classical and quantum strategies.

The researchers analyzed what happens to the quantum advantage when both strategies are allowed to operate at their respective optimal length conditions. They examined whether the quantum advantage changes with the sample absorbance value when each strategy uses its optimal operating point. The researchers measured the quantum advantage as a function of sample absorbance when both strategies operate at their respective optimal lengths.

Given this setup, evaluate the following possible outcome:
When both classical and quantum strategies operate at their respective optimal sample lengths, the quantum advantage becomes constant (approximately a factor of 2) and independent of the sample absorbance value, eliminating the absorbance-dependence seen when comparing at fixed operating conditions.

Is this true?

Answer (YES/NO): NO